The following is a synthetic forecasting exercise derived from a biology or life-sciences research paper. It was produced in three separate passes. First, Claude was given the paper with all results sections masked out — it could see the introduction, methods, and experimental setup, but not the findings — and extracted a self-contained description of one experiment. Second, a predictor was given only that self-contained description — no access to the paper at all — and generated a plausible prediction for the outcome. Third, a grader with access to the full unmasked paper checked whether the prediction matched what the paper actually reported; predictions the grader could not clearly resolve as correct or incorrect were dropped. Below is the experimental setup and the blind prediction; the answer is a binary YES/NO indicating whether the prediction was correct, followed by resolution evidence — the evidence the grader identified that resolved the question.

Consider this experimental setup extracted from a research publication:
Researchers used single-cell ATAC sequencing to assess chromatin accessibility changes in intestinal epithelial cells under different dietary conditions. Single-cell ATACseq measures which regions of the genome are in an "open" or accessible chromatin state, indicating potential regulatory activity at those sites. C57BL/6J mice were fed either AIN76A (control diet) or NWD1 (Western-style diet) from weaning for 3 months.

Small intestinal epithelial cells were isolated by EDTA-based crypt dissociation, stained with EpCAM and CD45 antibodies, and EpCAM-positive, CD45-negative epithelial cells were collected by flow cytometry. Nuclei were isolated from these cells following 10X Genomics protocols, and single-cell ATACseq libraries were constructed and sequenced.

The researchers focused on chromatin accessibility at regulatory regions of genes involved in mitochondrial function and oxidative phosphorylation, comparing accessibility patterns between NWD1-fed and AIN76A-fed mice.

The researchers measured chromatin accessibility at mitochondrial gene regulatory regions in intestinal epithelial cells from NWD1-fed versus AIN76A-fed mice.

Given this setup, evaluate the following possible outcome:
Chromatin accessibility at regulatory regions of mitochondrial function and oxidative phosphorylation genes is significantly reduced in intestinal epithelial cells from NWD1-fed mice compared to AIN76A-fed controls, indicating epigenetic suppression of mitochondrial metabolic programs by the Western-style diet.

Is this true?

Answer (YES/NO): YES